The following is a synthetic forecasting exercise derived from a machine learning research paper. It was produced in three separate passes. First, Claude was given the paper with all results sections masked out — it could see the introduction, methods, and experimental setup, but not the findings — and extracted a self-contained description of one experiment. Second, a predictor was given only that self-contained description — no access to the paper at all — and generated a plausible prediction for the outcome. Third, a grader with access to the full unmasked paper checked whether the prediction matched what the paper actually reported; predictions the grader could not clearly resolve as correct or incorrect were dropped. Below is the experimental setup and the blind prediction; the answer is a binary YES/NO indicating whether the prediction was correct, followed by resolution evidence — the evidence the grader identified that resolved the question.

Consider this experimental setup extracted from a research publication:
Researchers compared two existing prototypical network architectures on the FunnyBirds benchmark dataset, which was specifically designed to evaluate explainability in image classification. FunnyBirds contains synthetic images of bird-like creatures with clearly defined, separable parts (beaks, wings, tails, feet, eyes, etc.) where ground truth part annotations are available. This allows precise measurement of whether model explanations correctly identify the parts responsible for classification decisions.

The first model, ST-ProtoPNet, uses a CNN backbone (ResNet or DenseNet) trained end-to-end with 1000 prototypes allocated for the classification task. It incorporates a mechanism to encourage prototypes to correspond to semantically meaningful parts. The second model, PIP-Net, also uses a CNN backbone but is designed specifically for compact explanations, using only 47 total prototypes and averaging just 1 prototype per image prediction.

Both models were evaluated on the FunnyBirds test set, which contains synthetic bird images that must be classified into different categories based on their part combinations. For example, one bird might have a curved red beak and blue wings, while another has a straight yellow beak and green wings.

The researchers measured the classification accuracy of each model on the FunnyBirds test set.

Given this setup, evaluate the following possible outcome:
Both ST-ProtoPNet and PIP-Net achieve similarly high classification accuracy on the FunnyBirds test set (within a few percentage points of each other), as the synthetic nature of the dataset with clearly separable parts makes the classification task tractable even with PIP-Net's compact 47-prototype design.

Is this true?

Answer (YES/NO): NO